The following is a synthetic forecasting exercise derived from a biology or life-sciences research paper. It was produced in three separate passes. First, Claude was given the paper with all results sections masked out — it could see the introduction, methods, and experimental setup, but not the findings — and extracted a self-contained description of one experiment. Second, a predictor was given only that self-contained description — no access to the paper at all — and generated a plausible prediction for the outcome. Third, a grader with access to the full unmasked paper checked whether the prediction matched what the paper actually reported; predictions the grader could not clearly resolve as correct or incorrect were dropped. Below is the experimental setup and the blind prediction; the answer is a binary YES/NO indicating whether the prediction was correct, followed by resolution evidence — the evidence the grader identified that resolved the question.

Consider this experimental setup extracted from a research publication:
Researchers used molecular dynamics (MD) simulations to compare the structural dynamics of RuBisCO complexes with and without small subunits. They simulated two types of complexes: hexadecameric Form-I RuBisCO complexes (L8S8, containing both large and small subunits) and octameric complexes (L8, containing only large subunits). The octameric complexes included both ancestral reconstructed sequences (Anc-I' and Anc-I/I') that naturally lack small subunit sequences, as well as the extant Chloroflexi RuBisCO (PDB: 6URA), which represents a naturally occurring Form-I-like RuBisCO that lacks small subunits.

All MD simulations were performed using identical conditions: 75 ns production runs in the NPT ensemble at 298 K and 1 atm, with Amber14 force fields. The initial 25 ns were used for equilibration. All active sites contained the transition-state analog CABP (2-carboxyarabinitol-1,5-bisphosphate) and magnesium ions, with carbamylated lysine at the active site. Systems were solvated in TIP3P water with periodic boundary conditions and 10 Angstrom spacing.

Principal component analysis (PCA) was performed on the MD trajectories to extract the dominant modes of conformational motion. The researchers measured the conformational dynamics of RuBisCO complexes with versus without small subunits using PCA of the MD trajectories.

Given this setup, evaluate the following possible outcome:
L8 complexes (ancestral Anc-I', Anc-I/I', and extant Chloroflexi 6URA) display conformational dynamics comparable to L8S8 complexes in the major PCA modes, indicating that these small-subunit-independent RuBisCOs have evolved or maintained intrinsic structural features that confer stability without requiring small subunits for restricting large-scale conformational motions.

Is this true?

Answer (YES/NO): NO